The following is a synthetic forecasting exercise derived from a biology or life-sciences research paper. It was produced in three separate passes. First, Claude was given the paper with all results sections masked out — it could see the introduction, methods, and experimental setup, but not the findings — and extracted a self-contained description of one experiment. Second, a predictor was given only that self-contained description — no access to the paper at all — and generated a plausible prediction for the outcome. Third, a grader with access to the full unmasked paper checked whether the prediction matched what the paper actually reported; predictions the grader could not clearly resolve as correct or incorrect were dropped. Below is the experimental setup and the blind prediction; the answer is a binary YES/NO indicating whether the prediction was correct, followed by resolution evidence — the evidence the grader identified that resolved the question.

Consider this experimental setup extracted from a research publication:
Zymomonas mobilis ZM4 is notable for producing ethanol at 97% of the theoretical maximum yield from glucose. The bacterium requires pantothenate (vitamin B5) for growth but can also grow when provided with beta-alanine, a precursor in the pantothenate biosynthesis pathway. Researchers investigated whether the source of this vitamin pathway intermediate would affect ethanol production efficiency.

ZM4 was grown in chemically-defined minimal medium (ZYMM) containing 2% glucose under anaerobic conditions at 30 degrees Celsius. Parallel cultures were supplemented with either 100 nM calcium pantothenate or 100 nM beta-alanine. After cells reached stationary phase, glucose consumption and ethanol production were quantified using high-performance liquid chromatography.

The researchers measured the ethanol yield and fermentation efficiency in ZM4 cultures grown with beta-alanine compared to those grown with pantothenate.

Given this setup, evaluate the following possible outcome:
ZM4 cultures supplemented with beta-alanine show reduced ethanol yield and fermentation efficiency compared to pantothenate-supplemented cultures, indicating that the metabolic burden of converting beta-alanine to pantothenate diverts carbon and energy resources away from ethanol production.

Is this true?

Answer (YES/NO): NO